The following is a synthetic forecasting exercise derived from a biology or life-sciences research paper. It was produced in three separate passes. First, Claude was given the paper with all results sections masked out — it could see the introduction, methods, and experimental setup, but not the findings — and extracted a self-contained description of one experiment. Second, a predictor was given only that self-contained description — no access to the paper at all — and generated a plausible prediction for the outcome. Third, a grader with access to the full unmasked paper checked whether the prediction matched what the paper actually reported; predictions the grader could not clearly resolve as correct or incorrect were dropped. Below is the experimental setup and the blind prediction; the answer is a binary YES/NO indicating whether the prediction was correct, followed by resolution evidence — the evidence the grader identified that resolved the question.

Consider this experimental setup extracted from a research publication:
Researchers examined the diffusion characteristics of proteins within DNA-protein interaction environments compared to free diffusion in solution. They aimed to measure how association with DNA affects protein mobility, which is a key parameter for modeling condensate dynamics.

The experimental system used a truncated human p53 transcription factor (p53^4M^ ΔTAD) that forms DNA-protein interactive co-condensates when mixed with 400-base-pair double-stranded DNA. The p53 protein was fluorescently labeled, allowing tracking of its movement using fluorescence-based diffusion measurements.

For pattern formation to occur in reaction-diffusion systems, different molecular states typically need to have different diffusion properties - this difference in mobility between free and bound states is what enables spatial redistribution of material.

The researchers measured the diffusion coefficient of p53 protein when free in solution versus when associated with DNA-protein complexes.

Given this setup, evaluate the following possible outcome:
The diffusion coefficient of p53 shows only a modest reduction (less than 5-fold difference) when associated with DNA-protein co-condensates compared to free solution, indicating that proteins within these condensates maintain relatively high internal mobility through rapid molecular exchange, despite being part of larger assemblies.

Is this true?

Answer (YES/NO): NO